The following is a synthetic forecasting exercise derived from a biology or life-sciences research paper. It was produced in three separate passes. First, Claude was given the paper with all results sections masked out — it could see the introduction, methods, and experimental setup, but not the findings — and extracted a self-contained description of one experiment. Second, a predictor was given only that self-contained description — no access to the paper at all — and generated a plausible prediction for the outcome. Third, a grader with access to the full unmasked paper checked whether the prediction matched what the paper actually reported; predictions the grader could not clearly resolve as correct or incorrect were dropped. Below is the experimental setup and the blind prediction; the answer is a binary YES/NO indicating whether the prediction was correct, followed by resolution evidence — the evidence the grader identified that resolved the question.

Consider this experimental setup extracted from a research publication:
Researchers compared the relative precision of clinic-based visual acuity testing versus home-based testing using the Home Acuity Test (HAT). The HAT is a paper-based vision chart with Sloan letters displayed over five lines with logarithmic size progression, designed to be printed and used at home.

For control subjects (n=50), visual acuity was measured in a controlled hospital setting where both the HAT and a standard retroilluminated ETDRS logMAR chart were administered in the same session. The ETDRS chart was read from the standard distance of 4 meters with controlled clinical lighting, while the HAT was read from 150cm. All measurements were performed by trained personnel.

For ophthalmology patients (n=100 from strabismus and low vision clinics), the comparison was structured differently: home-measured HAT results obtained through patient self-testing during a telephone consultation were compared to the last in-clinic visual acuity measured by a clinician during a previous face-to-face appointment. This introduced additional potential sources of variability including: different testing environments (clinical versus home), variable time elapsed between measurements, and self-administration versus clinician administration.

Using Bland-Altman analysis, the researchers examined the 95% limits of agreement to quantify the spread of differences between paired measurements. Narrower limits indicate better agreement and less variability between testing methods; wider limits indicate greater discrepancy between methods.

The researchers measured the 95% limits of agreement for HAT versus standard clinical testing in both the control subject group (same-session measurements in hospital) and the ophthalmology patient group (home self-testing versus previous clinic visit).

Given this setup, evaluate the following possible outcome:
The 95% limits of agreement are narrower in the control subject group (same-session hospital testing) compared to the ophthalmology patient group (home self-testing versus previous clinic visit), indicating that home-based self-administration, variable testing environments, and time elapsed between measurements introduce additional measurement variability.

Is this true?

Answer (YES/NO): YES